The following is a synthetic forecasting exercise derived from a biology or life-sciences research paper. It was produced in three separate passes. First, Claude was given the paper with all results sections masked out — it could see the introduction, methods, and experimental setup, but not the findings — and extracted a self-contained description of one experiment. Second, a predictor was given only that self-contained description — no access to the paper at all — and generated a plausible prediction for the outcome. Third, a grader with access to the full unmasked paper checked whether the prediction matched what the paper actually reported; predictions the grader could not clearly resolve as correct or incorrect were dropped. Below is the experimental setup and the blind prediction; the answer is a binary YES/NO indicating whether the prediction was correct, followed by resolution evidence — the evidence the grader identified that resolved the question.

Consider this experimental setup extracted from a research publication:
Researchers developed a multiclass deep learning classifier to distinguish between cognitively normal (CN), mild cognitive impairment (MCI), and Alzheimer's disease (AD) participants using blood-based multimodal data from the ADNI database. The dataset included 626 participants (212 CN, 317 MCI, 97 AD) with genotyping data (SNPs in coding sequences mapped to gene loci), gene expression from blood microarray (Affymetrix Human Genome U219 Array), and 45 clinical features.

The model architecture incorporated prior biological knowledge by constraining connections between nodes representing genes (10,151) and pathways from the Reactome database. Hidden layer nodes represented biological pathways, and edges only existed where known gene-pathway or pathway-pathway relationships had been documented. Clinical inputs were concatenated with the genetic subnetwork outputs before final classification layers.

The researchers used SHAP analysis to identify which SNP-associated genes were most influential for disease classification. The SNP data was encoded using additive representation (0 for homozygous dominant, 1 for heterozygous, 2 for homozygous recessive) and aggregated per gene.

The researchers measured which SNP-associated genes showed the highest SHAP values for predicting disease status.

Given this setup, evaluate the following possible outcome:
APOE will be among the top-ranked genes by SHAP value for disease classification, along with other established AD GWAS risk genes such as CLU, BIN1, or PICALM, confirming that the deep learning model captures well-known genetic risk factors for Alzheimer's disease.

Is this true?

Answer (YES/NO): NO